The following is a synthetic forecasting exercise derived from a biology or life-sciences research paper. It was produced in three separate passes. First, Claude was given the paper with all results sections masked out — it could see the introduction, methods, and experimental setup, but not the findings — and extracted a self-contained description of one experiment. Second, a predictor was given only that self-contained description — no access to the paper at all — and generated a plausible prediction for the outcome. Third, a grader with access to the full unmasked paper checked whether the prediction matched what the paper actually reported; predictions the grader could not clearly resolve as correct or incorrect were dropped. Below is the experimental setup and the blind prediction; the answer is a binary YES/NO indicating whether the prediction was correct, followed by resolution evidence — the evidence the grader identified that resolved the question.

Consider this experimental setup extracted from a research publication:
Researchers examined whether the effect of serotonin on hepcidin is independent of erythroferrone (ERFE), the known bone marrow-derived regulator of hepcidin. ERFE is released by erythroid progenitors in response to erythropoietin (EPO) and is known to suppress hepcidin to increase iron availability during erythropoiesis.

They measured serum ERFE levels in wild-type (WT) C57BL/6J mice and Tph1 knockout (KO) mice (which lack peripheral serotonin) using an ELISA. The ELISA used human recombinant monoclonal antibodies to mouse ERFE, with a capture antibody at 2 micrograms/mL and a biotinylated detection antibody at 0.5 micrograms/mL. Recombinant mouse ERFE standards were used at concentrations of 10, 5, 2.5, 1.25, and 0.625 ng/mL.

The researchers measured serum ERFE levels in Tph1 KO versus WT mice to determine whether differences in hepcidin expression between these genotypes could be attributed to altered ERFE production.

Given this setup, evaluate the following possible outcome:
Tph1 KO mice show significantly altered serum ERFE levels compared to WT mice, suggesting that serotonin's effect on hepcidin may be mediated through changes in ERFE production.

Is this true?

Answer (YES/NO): NO